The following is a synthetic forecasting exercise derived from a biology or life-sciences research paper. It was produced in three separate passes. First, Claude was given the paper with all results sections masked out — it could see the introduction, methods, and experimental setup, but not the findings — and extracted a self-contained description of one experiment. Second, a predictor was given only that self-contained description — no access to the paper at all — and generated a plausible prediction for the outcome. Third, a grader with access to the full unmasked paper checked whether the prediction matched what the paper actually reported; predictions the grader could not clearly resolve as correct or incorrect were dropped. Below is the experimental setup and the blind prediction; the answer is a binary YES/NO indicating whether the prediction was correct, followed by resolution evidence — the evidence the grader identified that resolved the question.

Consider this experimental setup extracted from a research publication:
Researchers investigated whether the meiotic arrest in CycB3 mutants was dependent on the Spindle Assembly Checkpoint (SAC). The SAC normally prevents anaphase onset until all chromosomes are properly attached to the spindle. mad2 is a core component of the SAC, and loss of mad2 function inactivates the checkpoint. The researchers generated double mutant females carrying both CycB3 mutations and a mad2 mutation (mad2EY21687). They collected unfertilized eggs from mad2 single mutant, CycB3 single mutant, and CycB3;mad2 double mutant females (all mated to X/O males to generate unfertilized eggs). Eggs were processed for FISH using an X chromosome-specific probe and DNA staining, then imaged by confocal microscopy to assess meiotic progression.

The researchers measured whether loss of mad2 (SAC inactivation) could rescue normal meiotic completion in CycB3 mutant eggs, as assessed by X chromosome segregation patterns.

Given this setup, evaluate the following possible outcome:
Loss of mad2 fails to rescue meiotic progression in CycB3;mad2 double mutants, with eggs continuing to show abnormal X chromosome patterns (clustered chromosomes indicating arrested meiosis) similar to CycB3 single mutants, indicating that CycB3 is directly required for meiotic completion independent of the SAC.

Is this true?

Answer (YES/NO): YES